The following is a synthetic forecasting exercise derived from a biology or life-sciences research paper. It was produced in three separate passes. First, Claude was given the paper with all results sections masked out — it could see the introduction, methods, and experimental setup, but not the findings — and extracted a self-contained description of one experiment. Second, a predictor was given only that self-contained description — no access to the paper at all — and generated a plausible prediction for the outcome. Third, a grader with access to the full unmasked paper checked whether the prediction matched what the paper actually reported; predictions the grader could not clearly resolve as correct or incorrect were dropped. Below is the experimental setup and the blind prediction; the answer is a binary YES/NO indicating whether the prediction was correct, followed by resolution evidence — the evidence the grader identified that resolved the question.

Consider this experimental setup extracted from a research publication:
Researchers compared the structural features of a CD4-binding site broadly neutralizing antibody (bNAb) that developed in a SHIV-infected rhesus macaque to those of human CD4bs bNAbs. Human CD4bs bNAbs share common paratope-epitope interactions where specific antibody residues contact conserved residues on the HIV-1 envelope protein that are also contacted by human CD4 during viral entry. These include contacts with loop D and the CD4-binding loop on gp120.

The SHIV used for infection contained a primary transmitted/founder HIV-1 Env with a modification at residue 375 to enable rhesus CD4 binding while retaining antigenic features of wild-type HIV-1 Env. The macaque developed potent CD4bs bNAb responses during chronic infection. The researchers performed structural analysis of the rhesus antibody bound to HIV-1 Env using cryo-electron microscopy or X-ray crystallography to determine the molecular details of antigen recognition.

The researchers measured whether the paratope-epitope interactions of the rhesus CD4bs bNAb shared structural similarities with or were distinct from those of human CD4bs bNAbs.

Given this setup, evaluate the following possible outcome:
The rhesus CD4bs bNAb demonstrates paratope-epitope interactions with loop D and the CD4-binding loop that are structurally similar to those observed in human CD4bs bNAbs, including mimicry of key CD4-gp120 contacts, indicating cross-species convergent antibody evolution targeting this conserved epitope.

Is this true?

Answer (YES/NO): NO